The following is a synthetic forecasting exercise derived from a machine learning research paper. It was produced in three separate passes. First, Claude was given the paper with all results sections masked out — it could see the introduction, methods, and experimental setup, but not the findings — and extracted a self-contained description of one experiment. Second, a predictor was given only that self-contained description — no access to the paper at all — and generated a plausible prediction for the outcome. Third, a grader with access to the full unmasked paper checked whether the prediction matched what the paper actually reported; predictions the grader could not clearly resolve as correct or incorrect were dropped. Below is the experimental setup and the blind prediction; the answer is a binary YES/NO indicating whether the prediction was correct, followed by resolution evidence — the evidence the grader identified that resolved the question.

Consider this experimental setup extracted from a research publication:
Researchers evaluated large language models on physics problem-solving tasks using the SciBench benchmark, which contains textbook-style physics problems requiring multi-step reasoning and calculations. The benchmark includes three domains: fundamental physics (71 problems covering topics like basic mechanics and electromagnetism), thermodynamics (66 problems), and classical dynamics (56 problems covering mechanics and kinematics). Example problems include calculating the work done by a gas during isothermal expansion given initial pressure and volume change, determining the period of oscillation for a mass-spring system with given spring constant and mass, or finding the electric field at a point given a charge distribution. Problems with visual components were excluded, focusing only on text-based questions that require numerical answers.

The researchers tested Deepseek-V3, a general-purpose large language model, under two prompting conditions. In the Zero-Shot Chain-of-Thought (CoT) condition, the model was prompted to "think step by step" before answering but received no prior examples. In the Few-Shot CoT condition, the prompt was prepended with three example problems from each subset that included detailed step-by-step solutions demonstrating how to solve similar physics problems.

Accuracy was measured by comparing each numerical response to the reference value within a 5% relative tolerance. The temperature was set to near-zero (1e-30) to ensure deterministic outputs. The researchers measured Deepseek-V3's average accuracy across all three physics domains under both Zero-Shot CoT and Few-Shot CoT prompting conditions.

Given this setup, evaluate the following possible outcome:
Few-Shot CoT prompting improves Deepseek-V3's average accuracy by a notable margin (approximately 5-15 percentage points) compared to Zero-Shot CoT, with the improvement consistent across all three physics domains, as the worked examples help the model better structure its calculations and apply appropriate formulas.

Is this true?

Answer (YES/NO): NO